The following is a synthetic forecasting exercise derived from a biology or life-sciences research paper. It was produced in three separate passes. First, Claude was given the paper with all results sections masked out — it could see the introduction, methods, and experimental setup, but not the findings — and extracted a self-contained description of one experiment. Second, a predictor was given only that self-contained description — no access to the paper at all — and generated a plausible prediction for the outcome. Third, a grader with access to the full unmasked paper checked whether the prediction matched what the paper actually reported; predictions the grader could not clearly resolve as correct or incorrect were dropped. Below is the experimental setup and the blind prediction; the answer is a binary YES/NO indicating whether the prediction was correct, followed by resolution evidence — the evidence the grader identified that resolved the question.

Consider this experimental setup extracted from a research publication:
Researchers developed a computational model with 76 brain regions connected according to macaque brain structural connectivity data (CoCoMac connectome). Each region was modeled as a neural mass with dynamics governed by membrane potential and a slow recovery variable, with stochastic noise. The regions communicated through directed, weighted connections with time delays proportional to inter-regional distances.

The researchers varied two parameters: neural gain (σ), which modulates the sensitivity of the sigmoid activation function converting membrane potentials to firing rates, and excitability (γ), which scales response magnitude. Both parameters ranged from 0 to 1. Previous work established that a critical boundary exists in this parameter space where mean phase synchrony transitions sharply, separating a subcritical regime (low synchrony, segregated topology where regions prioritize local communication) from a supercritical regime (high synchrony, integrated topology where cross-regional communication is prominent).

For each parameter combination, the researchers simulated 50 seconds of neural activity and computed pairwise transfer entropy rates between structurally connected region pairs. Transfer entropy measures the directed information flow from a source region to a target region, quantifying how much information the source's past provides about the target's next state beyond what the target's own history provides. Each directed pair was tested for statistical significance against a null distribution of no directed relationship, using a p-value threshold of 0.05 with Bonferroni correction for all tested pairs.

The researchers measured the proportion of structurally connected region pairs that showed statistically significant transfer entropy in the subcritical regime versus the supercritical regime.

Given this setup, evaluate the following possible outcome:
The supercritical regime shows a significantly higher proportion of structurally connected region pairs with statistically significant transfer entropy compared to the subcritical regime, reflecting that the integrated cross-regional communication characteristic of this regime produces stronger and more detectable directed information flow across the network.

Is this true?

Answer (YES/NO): YES